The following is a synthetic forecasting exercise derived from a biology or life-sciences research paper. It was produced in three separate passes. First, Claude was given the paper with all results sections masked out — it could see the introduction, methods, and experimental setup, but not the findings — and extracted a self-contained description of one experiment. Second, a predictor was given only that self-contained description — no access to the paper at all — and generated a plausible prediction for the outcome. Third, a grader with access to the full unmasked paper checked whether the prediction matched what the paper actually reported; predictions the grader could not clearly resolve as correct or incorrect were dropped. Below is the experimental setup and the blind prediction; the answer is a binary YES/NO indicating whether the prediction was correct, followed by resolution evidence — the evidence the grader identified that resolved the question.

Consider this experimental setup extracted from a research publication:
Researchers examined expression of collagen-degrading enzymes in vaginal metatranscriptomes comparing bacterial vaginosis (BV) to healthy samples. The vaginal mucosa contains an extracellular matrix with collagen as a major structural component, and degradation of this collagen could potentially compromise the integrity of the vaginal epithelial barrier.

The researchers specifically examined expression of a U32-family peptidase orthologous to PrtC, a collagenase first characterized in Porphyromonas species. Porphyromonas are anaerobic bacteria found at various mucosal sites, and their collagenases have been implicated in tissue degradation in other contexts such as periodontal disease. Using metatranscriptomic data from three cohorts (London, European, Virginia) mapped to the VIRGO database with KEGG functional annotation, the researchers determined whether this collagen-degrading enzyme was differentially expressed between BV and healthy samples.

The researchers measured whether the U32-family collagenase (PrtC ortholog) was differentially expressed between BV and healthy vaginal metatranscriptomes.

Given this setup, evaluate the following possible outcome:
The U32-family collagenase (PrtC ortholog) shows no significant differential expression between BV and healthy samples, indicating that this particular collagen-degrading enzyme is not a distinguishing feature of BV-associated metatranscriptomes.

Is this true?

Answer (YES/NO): NO